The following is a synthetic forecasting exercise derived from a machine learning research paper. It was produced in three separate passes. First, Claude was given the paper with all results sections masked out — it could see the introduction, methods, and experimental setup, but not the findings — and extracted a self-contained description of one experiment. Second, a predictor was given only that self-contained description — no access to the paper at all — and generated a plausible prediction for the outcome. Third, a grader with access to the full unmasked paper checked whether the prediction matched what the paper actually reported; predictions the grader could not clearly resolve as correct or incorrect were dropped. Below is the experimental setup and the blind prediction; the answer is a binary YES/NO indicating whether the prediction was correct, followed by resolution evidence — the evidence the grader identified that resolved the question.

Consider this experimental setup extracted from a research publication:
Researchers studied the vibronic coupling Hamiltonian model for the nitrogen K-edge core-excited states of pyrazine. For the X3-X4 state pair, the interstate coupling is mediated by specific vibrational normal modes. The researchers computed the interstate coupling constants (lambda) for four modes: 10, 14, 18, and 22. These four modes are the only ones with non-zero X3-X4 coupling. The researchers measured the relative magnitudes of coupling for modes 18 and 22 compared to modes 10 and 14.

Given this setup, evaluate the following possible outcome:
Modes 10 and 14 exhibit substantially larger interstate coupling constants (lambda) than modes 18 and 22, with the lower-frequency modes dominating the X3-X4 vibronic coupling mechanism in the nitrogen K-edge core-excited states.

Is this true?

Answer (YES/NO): YES